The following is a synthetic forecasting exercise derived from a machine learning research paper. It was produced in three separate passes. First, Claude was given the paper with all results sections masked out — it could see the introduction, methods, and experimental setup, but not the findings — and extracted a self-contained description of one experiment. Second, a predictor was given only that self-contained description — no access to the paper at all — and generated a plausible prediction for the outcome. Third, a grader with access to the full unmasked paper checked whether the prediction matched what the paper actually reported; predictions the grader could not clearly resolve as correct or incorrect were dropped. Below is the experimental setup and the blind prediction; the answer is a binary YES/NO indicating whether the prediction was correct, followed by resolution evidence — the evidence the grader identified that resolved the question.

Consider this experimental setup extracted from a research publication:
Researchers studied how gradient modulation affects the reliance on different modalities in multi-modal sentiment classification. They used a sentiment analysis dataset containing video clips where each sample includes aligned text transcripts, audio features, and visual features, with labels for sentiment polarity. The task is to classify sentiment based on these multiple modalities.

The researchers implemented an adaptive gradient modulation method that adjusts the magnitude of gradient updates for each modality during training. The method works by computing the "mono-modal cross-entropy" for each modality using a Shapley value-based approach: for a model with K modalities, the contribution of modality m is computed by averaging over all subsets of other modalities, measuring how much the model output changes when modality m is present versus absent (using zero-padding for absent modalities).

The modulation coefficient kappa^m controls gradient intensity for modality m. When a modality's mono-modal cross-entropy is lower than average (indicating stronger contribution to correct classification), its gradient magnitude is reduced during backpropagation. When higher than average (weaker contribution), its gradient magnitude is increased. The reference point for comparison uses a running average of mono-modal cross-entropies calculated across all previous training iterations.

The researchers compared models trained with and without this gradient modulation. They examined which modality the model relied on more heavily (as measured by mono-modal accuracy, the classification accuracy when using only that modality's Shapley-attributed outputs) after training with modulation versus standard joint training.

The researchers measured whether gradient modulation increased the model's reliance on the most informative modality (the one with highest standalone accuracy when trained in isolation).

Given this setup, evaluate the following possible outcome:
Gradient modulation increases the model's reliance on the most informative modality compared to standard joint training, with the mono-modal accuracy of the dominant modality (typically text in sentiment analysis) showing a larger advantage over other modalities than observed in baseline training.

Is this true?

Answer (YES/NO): YES